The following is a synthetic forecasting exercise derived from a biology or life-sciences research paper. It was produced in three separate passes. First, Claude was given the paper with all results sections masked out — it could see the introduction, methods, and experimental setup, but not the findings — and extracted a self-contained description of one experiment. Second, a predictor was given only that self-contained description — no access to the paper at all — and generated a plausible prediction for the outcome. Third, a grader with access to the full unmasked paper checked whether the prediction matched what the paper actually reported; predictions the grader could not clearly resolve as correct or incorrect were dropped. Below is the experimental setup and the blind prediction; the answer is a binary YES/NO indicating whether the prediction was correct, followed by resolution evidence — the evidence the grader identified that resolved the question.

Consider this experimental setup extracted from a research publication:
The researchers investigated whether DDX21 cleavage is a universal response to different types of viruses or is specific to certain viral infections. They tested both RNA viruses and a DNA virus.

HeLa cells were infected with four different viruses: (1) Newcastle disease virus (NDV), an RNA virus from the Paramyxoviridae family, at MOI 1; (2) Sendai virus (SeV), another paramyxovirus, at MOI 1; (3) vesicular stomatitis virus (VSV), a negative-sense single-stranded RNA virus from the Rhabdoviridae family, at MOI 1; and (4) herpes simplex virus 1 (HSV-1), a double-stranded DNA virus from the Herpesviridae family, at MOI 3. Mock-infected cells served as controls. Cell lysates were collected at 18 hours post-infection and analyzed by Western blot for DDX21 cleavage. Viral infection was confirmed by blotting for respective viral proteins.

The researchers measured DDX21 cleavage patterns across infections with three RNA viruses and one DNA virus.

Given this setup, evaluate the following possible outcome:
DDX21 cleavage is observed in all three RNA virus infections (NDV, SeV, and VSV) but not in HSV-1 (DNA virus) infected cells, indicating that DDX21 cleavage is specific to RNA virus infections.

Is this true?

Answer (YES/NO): NO